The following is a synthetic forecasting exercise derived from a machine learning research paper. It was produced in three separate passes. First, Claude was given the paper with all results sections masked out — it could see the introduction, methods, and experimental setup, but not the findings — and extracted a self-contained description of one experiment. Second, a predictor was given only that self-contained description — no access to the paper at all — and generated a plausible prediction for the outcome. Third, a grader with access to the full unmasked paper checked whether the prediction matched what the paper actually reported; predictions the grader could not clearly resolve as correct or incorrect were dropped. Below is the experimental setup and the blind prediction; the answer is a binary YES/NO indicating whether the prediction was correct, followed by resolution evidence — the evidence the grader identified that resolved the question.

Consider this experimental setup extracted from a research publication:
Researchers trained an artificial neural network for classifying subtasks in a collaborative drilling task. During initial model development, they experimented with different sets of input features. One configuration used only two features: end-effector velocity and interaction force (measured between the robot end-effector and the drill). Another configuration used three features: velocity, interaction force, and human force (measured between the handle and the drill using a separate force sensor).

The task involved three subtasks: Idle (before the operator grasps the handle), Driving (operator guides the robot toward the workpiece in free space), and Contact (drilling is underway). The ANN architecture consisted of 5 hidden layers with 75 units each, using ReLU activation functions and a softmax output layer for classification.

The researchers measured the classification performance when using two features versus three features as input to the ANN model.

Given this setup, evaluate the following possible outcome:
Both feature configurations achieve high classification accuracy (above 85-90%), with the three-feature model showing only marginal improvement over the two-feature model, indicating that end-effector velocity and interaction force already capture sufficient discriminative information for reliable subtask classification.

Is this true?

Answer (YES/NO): NO